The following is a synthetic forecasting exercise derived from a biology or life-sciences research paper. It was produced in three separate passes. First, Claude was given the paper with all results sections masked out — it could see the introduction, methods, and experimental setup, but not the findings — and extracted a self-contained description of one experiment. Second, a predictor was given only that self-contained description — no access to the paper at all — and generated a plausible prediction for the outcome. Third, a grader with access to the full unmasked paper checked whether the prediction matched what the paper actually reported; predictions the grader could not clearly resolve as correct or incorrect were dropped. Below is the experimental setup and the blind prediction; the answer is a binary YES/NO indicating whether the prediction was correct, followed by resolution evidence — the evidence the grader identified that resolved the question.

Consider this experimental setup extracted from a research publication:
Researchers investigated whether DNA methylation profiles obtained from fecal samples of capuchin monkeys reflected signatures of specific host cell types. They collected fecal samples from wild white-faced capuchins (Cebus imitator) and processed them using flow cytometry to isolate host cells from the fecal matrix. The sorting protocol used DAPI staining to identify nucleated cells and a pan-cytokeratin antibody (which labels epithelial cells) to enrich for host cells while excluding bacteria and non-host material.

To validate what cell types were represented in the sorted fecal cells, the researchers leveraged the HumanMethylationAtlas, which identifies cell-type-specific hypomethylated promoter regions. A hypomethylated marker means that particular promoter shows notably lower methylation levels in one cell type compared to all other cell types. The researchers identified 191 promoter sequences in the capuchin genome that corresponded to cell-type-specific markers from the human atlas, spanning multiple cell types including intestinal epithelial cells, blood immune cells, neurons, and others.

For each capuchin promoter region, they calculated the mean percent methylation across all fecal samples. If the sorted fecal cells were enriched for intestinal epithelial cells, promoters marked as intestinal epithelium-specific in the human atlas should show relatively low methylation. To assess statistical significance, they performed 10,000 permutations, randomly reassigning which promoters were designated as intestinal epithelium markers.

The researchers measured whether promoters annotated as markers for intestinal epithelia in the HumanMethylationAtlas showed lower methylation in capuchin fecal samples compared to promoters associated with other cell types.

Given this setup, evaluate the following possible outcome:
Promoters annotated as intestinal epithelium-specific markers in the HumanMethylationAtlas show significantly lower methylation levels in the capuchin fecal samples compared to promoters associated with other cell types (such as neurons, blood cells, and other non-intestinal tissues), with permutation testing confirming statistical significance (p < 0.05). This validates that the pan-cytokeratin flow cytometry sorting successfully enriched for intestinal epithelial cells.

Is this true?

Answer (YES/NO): YES